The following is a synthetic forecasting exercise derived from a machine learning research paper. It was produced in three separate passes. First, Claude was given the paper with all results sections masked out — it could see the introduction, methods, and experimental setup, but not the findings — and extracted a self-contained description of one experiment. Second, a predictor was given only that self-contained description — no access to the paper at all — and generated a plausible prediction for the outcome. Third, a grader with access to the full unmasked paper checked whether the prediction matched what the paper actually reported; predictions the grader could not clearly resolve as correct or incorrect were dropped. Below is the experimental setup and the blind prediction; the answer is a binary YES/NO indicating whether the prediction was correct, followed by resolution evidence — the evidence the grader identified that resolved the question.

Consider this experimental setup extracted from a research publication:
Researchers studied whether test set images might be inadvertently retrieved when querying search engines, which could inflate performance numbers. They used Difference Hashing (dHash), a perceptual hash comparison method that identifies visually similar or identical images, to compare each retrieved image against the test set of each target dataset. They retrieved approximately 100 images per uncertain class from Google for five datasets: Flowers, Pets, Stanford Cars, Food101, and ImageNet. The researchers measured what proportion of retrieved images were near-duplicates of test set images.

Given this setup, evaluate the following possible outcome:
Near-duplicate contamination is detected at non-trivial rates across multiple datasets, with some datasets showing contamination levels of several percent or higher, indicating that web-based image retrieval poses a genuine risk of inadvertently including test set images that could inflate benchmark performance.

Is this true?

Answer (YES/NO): NO